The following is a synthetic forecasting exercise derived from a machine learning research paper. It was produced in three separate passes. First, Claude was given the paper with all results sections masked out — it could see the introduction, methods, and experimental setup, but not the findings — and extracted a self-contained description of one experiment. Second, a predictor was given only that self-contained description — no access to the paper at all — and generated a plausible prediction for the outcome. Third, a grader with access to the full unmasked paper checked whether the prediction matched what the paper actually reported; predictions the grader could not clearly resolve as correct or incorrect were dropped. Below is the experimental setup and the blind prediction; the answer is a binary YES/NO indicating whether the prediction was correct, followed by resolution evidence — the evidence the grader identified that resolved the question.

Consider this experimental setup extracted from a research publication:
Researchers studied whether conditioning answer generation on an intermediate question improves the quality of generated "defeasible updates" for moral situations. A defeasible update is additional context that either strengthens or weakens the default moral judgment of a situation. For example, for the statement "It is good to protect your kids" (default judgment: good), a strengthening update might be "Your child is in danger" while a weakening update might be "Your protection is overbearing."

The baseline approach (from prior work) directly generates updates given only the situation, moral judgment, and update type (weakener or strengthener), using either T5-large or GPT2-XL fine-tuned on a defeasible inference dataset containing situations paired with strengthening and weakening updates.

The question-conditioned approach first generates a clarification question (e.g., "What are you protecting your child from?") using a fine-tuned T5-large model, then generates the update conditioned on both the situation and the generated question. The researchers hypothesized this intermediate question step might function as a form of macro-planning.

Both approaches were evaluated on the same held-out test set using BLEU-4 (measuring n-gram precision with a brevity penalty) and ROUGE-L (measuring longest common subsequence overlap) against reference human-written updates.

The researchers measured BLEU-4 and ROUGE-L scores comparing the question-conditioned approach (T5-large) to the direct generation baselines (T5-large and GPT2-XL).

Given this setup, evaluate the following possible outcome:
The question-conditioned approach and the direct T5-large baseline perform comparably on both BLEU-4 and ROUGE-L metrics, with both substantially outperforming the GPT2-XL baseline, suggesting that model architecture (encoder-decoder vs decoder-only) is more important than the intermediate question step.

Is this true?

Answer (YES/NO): NO